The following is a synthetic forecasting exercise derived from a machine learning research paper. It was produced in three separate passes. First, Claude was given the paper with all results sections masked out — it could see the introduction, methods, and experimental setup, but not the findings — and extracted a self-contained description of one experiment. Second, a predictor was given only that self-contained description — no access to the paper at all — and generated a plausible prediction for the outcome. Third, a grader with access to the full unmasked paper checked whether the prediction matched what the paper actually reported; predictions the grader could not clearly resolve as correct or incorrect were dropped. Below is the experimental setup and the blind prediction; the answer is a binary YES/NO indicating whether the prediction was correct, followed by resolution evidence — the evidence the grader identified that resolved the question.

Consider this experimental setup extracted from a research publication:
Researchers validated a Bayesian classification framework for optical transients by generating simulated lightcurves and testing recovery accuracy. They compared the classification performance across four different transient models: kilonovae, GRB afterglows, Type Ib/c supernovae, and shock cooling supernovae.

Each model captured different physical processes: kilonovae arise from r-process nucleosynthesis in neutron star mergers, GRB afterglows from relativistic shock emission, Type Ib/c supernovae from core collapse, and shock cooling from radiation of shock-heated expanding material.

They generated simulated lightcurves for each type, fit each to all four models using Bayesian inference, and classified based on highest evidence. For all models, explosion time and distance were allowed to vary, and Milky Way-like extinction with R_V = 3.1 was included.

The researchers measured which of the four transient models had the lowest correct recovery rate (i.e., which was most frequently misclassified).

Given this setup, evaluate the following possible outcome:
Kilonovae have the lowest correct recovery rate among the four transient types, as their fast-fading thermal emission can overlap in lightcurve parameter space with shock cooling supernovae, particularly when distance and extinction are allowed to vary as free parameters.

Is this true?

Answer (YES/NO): NO